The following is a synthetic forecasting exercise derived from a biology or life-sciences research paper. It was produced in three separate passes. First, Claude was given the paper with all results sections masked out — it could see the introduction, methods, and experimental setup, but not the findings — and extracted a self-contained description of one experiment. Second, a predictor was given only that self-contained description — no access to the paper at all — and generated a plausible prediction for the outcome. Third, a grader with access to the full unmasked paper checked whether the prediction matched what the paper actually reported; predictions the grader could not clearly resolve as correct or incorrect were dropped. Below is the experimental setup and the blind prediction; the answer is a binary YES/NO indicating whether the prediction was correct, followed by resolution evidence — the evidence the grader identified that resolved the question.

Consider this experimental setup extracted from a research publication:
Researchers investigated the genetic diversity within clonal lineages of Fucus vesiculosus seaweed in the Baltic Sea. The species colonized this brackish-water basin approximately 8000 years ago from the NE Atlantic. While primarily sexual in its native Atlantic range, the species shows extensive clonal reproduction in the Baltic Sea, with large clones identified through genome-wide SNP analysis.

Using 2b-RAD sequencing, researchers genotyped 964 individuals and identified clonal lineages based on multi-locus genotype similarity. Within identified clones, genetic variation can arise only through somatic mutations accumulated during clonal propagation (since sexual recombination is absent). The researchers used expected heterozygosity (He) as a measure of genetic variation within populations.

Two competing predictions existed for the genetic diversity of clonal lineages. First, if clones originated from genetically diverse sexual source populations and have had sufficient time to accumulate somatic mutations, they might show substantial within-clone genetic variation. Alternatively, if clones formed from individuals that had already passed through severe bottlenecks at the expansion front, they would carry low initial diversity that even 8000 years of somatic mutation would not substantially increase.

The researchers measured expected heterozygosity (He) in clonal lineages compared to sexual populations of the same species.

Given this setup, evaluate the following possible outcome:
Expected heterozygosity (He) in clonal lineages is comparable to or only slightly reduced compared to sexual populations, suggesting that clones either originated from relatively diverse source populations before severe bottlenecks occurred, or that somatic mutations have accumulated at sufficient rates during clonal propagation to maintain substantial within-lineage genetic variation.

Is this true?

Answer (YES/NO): NO